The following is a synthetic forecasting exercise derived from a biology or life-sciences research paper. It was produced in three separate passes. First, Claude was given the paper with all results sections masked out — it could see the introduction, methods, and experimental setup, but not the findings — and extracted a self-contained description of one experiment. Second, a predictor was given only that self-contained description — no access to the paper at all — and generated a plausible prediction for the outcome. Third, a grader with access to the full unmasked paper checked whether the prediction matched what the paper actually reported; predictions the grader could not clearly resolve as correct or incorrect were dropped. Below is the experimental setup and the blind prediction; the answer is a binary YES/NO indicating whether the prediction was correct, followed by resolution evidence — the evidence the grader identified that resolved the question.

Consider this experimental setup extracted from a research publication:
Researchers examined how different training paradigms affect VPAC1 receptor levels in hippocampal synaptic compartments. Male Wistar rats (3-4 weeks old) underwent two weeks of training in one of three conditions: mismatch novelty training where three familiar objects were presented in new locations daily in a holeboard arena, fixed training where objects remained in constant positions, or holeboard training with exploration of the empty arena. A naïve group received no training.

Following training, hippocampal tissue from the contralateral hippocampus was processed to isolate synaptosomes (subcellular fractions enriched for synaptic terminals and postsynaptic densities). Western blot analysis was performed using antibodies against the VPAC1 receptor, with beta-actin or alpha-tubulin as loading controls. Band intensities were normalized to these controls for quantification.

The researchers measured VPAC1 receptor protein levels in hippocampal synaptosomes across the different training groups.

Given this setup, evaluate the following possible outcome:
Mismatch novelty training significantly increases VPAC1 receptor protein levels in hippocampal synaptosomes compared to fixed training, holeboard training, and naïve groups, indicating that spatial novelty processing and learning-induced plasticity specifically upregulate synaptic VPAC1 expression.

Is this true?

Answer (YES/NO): NO